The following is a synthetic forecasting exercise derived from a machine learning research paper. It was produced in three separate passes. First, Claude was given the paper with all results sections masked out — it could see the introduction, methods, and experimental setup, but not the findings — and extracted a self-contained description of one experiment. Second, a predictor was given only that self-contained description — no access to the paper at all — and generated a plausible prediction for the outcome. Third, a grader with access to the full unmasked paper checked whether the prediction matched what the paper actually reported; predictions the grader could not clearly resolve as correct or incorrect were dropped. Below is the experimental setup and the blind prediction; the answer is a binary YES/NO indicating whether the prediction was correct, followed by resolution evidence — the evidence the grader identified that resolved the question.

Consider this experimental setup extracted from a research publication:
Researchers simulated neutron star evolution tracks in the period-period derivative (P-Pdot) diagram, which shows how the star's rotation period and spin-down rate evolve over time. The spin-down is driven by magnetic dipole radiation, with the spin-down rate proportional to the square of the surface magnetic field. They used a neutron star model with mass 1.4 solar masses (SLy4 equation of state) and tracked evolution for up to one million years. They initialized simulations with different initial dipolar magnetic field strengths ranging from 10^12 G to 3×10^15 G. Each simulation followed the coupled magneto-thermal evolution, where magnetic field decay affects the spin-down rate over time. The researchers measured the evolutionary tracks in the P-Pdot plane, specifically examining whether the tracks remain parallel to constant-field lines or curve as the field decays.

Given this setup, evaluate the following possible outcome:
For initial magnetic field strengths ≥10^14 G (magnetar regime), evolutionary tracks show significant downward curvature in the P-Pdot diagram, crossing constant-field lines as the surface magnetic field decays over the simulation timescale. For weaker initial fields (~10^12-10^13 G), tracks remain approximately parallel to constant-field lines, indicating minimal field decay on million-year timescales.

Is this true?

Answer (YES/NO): YES